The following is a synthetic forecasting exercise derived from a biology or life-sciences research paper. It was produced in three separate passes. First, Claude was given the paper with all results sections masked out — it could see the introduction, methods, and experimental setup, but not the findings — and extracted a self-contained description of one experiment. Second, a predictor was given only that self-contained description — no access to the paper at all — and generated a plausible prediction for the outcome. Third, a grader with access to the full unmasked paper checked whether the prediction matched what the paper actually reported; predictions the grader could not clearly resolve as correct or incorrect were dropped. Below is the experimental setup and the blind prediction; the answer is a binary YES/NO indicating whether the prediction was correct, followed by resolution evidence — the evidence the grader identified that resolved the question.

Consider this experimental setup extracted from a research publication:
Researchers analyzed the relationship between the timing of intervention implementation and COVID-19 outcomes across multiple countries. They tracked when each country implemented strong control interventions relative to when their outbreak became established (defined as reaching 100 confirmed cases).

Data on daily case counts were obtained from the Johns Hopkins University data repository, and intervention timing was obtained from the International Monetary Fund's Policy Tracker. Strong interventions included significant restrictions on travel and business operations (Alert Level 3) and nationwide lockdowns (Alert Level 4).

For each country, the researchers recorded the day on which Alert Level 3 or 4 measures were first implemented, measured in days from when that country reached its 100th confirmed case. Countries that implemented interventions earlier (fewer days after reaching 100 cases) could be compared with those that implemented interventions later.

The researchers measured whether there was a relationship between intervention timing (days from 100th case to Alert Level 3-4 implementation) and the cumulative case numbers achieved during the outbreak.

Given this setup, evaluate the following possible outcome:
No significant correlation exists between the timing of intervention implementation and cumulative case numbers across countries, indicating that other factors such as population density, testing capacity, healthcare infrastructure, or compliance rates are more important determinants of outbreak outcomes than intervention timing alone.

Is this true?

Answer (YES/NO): NO